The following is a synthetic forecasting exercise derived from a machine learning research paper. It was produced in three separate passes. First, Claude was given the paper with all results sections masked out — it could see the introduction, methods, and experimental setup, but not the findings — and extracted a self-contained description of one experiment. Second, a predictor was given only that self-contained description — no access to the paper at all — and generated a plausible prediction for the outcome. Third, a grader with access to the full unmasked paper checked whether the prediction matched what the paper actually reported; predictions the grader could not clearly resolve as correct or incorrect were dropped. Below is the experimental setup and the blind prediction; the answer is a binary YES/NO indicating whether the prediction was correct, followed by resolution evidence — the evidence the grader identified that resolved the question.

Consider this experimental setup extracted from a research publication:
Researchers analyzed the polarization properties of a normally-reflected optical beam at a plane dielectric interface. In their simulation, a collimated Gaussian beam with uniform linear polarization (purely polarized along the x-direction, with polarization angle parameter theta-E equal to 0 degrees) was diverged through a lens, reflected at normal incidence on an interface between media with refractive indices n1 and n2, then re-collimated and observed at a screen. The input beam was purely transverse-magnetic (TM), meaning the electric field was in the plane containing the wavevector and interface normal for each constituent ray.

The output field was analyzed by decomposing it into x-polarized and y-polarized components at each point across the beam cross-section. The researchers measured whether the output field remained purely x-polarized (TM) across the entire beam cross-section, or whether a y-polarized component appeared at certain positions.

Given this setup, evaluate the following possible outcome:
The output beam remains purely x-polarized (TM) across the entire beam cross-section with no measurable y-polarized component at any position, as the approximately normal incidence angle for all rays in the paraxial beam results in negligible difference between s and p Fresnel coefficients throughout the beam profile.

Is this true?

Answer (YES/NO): NO